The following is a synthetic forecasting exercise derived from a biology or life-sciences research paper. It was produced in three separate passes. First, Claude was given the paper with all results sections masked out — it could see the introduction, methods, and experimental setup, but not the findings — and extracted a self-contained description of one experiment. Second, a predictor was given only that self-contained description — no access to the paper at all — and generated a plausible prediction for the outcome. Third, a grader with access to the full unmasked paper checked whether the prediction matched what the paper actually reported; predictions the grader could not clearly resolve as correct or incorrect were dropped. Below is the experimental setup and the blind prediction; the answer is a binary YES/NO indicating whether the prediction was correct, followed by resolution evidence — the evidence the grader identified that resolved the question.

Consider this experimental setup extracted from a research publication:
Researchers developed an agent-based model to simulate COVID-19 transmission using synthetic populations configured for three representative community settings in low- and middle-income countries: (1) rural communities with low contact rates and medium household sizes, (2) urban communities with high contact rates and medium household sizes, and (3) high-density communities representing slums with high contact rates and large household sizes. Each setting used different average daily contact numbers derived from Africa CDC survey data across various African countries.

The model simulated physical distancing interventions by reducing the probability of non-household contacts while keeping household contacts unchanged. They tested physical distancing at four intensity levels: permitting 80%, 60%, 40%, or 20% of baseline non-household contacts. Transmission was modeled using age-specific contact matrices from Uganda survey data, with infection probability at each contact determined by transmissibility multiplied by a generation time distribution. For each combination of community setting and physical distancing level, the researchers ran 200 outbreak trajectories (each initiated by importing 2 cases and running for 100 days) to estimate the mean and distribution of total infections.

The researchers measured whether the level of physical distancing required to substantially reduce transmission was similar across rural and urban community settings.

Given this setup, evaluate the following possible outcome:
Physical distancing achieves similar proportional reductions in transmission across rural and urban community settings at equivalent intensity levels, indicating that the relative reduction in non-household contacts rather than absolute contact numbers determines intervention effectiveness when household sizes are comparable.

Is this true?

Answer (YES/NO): NO